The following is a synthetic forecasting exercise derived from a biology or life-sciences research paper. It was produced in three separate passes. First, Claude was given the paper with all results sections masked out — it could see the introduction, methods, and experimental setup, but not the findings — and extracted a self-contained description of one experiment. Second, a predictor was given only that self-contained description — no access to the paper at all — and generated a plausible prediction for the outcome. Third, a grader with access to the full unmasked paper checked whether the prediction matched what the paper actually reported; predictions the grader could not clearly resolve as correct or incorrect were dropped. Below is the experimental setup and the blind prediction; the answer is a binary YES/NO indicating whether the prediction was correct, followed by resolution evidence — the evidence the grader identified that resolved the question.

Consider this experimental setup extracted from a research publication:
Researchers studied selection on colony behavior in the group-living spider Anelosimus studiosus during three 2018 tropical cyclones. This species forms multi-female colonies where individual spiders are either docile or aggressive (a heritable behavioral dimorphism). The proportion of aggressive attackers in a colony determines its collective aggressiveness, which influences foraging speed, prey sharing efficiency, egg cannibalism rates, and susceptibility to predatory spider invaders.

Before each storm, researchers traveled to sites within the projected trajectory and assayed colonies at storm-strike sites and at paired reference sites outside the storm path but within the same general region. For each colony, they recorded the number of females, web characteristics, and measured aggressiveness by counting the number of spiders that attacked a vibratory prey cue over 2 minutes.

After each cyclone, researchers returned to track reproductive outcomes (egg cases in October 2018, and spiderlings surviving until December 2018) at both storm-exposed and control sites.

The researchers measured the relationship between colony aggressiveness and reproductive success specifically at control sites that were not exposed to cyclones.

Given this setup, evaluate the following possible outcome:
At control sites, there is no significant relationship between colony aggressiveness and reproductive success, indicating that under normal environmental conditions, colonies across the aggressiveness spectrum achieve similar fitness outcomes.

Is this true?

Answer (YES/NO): NO